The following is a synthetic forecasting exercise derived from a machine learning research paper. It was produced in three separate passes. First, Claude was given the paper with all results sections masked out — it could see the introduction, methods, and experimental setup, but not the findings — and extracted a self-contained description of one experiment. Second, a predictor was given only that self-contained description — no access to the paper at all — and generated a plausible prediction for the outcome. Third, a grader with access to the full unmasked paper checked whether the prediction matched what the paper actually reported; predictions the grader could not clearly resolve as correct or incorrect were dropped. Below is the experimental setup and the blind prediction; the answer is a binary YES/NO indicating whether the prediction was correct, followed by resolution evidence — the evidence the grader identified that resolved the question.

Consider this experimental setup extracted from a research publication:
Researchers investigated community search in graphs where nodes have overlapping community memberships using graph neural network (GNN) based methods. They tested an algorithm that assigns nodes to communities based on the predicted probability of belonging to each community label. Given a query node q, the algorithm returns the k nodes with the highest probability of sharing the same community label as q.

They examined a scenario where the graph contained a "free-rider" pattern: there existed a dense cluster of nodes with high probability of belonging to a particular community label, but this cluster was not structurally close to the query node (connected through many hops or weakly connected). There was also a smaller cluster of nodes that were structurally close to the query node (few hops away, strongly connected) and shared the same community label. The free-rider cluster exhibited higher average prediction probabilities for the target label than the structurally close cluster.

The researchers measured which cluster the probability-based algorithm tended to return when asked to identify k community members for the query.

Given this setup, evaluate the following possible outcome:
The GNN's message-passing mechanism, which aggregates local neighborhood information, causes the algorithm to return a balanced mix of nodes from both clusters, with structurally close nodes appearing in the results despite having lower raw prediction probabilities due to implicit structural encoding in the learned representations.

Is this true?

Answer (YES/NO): NO